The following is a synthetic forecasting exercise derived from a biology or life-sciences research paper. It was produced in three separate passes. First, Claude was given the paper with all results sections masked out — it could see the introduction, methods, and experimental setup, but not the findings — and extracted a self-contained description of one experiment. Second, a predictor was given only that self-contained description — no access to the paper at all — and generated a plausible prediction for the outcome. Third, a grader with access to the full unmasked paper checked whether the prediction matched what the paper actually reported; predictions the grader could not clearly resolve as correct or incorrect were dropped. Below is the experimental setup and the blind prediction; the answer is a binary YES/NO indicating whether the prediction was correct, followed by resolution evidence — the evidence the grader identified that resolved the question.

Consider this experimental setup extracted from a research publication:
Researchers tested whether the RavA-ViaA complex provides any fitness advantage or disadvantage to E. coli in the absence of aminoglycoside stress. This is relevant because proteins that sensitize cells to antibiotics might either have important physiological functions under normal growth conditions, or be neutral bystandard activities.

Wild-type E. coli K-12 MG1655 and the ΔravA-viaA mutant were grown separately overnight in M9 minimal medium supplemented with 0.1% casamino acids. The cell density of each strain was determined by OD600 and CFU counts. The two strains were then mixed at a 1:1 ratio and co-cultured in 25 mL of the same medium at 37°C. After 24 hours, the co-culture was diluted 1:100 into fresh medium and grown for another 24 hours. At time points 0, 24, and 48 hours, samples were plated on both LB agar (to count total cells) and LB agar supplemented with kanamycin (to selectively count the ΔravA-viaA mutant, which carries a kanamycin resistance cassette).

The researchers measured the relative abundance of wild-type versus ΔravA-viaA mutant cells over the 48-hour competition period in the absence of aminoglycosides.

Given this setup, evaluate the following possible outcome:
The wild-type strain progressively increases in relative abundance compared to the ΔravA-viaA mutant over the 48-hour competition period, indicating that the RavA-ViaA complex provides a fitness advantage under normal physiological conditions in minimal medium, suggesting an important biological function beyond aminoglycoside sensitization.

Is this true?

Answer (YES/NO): NO